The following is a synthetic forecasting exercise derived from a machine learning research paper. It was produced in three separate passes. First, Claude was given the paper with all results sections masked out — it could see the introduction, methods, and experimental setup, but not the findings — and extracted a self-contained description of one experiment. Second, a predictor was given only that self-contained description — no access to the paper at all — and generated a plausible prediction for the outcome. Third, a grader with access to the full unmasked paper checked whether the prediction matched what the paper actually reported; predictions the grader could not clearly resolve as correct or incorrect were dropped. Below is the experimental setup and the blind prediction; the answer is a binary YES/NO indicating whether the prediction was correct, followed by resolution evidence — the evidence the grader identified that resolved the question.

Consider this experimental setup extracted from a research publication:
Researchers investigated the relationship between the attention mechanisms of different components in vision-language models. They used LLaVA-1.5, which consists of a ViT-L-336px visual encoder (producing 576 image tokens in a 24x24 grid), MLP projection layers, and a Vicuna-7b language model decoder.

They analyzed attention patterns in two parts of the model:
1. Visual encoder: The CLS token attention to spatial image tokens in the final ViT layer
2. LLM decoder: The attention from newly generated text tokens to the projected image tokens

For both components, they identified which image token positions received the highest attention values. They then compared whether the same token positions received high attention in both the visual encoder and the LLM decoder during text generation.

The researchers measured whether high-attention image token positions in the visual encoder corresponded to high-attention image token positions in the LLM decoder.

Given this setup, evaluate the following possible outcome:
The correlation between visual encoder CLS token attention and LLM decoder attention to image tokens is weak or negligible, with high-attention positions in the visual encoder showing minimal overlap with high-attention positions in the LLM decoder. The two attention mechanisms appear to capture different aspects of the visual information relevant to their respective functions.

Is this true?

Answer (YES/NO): NO